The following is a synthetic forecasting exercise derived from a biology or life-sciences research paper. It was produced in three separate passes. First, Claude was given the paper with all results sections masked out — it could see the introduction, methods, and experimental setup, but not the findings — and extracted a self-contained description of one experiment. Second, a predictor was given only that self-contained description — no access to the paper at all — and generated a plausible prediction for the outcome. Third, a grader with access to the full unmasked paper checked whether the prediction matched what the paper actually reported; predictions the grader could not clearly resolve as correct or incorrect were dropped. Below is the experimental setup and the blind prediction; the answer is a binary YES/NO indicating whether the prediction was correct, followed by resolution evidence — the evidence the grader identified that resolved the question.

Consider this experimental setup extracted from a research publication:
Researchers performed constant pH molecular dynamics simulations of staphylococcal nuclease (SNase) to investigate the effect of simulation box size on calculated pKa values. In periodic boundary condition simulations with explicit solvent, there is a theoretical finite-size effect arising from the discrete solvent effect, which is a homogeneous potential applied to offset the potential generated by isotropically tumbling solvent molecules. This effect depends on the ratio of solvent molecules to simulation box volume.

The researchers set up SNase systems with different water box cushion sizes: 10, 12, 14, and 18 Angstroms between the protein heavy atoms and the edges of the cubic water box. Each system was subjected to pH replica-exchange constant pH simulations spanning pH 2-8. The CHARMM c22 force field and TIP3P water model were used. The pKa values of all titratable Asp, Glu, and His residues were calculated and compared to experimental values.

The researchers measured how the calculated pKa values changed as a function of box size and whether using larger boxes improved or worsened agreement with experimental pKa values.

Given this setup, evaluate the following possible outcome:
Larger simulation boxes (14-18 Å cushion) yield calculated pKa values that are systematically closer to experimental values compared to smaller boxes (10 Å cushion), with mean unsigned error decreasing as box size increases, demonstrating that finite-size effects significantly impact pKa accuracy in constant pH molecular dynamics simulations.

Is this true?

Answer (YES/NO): YES